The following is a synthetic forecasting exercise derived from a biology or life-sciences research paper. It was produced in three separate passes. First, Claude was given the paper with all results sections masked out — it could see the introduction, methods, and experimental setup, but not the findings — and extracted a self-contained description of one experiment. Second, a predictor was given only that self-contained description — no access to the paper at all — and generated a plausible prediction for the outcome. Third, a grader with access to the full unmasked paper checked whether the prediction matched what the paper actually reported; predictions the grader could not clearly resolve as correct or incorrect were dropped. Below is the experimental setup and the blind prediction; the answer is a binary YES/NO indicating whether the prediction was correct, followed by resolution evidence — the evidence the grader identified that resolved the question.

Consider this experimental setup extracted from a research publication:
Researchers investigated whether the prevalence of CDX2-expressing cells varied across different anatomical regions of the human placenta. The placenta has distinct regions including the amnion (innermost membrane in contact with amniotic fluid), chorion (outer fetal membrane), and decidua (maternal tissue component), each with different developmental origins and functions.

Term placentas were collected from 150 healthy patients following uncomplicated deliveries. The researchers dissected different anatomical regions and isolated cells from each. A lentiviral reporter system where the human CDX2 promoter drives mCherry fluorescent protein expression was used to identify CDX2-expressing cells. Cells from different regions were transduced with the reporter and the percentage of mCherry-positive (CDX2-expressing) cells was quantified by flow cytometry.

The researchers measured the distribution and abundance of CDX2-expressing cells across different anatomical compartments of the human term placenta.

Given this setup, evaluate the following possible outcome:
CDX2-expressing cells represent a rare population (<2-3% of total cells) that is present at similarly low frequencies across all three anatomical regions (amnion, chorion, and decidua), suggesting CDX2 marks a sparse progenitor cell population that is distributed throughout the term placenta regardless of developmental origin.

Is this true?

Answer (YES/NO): NO